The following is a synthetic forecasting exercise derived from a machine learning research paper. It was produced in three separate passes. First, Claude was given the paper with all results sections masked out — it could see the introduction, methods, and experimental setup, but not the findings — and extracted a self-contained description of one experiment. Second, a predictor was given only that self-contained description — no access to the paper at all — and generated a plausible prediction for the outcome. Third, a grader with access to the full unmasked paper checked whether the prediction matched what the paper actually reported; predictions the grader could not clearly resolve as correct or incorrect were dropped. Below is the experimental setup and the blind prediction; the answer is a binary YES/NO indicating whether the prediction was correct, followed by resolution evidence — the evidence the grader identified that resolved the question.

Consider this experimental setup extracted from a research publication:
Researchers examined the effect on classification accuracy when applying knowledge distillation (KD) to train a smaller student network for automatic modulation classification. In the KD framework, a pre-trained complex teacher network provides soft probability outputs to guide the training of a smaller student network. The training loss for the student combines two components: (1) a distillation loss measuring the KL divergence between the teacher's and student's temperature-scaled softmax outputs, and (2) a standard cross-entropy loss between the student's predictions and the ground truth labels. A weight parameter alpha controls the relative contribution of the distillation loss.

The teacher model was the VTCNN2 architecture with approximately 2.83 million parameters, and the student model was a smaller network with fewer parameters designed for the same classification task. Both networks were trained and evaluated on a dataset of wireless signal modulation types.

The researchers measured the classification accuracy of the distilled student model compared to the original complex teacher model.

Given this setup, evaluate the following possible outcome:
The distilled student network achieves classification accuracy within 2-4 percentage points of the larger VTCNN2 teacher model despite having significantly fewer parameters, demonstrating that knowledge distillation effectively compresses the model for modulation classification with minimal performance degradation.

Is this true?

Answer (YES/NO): NO